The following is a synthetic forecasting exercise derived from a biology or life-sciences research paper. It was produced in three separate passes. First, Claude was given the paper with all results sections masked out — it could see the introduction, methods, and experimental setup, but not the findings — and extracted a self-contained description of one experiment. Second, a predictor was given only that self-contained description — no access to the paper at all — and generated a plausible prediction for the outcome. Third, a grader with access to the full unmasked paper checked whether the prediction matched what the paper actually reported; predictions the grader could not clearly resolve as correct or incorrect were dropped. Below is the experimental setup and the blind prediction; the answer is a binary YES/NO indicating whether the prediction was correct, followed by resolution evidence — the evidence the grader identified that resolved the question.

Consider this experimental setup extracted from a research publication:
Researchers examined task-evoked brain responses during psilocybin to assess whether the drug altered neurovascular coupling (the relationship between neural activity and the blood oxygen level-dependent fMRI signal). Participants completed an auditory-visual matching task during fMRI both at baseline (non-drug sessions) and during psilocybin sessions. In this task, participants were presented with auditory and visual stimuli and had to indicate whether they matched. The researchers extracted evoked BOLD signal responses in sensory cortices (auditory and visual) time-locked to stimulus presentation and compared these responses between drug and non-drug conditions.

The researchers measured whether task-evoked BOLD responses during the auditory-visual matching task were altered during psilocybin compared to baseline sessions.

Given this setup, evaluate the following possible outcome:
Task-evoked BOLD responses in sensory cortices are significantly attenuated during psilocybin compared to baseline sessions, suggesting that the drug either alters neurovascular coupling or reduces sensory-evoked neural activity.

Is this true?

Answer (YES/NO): NO